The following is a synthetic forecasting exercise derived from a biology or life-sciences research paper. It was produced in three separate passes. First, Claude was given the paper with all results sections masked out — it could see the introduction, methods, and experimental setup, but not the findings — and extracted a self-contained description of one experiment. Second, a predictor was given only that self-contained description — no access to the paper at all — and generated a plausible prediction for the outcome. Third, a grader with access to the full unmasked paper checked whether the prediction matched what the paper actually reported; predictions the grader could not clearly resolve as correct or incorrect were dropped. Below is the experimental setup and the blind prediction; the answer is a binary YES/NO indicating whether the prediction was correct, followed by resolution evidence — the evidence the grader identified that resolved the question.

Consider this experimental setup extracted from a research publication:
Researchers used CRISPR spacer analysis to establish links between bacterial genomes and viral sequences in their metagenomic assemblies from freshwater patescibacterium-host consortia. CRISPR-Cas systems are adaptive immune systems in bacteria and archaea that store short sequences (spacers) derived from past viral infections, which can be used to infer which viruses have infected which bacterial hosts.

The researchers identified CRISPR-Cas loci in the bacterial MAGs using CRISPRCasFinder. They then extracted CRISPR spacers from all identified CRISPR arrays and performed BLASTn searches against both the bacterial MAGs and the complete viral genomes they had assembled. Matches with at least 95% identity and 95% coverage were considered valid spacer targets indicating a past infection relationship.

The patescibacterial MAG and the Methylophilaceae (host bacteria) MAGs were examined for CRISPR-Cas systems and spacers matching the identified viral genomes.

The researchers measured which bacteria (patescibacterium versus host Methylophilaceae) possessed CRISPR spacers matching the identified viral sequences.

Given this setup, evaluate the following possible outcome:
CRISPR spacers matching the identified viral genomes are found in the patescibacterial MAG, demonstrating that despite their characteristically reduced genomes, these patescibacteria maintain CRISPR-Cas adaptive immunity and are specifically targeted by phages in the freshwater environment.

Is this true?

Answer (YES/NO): NO